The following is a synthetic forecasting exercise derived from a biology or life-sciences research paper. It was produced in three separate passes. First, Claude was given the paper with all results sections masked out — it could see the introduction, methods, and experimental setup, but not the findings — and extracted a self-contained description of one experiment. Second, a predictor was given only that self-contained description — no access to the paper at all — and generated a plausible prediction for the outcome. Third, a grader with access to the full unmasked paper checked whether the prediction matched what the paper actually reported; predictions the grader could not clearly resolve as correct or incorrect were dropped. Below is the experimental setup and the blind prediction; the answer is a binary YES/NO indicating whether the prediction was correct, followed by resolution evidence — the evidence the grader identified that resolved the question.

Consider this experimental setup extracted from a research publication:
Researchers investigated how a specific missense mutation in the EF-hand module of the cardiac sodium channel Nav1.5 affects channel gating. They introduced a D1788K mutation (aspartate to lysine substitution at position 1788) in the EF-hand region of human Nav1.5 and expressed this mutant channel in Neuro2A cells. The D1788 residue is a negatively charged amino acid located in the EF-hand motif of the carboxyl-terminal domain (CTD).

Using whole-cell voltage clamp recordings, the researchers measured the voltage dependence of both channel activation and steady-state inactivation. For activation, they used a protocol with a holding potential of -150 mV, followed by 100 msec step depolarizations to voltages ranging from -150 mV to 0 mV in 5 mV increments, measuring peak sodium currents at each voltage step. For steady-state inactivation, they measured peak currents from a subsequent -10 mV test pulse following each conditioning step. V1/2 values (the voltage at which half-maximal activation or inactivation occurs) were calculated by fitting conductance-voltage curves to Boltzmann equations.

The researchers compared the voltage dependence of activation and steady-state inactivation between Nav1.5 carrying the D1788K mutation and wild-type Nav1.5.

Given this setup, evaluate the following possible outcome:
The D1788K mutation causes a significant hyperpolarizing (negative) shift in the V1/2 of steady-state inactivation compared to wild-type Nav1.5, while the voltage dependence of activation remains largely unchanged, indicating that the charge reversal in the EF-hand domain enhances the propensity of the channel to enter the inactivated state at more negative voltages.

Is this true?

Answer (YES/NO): NO